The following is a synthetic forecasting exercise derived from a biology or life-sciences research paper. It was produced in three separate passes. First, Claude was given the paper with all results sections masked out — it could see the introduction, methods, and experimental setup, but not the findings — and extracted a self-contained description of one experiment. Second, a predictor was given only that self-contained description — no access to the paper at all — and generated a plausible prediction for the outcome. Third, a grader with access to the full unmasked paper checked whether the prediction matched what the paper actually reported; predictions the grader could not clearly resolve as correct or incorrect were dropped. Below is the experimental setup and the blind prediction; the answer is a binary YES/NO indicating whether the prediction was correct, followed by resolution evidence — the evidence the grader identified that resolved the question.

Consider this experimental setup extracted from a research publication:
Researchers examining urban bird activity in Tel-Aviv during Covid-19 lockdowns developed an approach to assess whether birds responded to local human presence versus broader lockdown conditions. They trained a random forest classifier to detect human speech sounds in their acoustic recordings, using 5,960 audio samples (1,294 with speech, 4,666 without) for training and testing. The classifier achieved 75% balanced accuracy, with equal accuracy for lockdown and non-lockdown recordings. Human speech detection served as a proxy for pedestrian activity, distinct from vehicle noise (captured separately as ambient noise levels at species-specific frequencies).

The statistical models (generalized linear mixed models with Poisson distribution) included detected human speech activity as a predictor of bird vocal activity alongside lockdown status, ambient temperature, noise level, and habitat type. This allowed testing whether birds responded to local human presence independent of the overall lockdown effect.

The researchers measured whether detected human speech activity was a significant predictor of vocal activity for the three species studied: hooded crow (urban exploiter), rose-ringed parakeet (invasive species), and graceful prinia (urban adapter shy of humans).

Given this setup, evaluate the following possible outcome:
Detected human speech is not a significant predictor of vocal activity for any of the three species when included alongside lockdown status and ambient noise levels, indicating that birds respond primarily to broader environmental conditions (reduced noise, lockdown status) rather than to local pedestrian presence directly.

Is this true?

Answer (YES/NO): NO